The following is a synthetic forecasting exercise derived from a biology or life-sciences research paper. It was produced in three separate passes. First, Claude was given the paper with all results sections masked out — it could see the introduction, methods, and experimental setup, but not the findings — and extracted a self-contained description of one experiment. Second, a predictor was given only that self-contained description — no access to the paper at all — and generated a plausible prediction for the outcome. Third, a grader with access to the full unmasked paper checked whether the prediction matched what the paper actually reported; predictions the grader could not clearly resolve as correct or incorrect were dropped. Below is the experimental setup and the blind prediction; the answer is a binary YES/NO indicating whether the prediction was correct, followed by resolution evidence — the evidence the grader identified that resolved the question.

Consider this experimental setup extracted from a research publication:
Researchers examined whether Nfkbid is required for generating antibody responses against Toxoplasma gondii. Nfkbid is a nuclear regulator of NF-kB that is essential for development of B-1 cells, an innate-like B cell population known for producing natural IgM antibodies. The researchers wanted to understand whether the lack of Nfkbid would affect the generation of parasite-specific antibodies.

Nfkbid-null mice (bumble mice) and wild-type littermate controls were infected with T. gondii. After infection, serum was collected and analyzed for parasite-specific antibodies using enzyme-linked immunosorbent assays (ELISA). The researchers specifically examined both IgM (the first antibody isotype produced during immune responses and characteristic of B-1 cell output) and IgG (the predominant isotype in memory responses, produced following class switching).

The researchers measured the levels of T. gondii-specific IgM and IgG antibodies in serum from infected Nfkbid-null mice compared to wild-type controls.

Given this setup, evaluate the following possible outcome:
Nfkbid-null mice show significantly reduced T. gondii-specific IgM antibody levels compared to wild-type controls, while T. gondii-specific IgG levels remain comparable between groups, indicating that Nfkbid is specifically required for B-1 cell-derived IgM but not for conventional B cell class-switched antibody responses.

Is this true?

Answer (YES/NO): NO